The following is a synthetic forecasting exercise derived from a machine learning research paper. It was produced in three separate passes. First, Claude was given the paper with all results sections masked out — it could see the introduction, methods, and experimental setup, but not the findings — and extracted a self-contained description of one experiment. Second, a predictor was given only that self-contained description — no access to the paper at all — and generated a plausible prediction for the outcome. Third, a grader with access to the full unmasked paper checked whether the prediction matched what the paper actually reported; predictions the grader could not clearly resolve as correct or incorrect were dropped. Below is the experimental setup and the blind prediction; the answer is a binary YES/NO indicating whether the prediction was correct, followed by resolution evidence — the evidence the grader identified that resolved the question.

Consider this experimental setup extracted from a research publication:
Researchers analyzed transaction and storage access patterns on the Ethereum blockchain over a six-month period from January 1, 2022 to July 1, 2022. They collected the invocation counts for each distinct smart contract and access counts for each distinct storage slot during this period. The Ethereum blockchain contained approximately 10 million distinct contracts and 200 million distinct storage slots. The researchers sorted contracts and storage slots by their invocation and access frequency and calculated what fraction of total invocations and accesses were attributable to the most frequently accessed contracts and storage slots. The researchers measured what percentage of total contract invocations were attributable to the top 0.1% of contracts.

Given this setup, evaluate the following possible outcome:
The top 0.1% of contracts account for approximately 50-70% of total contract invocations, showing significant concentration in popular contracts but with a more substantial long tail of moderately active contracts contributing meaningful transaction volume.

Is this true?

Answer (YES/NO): NO